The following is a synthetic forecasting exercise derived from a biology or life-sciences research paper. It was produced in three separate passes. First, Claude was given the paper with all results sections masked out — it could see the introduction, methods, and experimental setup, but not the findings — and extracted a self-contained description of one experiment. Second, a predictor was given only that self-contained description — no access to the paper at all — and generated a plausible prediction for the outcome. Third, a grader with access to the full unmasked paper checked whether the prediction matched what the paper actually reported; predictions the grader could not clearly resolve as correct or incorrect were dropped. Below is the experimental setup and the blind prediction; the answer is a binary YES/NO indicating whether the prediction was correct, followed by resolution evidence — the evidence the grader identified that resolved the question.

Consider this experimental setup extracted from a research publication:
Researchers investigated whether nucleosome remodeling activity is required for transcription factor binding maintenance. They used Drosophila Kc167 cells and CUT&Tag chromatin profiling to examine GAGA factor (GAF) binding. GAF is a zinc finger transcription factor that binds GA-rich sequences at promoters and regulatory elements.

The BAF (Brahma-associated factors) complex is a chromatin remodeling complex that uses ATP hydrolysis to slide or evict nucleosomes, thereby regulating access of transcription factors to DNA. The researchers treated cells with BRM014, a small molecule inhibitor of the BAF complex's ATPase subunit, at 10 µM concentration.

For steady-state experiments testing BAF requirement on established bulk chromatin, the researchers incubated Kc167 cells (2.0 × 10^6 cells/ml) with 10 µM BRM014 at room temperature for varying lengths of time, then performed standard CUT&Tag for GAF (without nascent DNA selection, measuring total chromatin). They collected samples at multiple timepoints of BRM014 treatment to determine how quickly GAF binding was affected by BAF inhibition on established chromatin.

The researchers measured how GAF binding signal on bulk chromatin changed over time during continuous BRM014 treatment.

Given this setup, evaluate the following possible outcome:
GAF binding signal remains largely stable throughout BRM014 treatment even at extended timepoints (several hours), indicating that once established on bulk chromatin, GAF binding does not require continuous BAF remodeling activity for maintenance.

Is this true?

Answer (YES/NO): NO